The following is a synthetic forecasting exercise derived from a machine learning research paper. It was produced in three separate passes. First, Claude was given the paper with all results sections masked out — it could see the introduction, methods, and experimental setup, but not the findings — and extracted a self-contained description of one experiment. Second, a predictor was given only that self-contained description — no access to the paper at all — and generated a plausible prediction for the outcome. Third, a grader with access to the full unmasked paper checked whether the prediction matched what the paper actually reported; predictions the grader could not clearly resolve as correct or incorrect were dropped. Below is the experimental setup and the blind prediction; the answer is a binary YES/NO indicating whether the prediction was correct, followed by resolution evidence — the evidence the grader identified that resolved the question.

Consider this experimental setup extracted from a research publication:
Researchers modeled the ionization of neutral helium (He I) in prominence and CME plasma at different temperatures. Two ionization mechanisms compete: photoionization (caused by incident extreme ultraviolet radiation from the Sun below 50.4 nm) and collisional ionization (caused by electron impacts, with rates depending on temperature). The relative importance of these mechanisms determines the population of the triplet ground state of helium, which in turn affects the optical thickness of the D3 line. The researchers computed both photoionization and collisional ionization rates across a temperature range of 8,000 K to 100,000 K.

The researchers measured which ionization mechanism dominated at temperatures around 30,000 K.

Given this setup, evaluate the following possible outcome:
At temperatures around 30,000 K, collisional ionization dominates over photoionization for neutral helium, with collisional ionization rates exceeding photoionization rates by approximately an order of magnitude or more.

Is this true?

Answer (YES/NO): YES